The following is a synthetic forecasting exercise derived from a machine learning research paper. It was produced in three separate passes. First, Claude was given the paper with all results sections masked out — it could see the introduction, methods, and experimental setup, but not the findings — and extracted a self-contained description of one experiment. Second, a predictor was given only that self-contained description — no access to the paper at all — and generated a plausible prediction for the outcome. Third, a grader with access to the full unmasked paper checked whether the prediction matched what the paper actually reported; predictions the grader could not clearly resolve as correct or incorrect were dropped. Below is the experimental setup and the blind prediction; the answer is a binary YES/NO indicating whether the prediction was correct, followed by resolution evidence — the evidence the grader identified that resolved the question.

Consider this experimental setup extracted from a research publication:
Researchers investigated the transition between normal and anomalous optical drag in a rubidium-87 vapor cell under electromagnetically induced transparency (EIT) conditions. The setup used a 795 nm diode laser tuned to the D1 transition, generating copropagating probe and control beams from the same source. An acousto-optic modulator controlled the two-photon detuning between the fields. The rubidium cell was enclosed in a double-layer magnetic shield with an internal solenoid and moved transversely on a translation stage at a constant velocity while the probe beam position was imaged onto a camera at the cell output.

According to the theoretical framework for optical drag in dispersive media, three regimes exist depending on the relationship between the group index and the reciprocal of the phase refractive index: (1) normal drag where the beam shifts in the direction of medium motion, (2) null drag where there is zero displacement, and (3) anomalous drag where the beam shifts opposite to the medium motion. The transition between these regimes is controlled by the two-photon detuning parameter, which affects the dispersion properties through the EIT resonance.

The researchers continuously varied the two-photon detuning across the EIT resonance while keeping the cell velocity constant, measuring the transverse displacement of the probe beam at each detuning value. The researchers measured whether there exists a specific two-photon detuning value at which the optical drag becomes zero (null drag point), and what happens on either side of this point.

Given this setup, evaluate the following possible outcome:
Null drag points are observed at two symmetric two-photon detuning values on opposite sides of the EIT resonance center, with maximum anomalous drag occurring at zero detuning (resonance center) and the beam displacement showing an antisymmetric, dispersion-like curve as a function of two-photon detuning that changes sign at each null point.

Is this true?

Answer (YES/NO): NO